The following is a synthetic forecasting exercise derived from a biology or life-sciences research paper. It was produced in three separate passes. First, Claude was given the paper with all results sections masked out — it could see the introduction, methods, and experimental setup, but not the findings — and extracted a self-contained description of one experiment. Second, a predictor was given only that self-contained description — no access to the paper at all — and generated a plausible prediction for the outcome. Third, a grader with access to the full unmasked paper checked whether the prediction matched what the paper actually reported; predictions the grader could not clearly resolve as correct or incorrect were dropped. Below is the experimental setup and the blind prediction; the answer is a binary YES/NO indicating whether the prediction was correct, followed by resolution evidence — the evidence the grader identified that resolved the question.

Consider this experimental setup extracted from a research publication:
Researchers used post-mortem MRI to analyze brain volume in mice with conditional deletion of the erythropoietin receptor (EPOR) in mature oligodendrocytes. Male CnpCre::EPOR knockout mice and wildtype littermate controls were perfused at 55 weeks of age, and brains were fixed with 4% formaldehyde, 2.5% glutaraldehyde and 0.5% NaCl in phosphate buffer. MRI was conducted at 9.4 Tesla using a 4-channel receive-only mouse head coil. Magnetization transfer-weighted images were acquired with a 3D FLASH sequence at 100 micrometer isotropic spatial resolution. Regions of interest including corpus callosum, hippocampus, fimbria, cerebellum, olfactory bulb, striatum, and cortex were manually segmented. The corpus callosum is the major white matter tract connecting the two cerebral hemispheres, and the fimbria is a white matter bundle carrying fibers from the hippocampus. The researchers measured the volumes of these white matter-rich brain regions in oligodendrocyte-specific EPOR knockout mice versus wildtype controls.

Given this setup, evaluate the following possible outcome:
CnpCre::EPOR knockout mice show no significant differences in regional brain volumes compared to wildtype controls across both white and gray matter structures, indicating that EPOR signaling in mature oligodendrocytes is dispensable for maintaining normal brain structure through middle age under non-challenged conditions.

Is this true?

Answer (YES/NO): NO